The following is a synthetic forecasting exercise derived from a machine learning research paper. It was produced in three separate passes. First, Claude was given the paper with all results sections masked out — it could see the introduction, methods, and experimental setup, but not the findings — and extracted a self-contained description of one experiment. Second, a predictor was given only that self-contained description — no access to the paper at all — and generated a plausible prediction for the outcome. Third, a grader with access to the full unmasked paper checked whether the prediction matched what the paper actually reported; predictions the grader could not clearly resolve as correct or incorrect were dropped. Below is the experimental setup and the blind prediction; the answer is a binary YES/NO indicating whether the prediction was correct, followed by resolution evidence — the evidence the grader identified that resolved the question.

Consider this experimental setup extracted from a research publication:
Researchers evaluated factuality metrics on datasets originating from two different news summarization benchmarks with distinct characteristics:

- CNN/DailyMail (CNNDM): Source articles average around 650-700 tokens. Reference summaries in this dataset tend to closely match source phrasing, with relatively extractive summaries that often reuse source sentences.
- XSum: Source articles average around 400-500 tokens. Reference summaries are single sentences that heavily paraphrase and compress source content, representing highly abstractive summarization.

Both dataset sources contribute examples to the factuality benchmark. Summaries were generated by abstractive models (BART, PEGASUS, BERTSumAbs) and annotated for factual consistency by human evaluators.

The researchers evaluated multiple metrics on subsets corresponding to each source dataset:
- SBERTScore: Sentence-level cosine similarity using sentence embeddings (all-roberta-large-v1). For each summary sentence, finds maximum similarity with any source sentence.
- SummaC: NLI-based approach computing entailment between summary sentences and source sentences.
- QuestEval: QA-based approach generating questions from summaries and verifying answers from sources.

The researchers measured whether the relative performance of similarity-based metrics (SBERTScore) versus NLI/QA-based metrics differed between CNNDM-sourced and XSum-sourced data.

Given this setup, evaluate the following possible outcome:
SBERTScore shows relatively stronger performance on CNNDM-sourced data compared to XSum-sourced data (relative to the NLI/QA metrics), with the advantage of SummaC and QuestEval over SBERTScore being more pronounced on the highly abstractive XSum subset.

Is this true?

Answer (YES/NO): NO